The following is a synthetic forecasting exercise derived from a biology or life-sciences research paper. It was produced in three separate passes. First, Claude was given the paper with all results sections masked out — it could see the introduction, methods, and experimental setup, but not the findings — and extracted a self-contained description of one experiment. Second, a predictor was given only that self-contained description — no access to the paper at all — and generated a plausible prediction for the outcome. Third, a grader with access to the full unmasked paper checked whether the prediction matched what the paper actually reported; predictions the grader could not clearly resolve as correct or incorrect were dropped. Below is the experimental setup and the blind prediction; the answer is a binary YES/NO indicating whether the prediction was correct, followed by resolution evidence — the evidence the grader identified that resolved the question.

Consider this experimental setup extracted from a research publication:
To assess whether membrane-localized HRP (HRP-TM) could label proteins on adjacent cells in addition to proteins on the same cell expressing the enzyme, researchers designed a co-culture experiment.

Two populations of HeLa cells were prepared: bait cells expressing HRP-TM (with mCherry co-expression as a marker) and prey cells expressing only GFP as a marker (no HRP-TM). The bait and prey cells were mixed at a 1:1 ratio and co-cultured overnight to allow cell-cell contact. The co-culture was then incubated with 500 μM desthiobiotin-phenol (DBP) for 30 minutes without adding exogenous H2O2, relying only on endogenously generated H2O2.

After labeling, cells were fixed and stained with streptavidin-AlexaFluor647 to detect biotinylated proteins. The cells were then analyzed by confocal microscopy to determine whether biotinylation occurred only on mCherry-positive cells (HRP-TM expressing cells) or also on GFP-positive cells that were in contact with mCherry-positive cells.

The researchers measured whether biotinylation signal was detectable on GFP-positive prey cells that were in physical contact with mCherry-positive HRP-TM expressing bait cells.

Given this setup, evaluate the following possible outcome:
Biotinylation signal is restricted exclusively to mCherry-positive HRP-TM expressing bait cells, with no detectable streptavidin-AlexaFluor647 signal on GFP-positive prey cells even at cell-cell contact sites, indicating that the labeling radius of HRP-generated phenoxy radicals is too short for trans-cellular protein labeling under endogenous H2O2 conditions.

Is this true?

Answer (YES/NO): NO